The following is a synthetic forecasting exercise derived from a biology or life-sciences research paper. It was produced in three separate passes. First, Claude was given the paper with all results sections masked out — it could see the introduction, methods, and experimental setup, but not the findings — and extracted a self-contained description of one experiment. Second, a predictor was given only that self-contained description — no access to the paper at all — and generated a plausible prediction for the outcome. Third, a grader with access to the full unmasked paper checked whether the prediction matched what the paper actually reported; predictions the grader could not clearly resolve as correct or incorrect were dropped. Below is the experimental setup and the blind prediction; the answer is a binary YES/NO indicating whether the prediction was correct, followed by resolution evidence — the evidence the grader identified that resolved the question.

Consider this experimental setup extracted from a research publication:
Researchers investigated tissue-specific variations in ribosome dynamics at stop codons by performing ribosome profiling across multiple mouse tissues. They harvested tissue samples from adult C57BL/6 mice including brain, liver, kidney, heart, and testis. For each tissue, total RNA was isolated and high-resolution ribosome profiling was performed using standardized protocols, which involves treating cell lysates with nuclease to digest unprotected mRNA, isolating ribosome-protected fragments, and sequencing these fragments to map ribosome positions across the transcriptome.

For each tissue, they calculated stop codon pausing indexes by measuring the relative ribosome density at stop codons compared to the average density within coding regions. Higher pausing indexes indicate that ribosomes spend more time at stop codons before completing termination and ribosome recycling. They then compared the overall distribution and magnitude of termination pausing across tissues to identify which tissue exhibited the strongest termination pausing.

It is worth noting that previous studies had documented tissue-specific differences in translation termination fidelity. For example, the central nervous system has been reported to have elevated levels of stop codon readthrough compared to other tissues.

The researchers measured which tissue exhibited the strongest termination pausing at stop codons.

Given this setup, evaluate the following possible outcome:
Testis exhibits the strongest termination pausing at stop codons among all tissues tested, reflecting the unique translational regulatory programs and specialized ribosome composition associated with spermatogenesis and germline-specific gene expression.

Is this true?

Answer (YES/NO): YES